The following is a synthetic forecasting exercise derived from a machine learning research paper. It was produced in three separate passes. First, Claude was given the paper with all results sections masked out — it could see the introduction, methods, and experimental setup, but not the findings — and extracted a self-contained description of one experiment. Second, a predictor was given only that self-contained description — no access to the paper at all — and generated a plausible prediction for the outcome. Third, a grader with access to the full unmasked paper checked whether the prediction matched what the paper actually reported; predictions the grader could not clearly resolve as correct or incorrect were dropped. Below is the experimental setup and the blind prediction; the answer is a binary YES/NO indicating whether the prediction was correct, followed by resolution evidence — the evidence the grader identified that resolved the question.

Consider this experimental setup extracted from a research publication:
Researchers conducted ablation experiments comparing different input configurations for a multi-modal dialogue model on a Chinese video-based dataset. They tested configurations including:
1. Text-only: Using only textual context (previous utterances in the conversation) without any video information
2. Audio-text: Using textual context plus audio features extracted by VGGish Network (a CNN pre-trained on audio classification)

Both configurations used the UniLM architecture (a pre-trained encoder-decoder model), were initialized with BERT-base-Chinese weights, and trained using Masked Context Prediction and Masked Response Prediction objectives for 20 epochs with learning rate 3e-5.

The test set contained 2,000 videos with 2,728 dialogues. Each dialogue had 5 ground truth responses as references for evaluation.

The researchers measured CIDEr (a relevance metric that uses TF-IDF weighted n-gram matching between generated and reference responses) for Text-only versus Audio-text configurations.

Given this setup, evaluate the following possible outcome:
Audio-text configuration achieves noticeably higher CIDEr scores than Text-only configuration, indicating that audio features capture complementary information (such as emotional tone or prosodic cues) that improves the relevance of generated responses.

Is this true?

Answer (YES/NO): NO